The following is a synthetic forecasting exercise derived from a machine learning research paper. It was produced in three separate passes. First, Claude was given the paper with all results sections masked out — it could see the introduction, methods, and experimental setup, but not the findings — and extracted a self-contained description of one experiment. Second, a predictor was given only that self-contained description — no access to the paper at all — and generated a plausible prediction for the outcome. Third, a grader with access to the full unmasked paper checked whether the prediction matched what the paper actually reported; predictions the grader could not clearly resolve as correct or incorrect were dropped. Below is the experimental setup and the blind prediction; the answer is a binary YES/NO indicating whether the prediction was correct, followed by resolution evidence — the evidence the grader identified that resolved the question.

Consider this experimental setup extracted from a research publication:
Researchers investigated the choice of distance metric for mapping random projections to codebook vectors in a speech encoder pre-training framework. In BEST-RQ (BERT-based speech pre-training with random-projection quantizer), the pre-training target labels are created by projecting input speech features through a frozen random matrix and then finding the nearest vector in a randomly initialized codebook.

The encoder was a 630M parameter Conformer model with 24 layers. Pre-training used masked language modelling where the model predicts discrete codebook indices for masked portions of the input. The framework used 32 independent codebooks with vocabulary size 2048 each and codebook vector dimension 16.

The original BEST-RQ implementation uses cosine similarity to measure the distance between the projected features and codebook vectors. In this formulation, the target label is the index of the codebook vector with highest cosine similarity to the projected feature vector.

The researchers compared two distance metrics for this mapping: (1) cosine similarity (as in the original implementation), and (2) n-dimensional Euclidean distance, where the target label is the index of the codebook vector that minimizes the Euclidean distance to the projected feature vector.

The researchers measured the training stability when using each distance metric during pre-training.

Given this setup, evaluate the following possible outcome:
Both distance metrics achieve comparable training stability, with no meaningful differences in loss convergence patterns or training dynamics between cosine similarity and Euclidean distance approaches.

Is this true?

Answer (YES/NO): NO